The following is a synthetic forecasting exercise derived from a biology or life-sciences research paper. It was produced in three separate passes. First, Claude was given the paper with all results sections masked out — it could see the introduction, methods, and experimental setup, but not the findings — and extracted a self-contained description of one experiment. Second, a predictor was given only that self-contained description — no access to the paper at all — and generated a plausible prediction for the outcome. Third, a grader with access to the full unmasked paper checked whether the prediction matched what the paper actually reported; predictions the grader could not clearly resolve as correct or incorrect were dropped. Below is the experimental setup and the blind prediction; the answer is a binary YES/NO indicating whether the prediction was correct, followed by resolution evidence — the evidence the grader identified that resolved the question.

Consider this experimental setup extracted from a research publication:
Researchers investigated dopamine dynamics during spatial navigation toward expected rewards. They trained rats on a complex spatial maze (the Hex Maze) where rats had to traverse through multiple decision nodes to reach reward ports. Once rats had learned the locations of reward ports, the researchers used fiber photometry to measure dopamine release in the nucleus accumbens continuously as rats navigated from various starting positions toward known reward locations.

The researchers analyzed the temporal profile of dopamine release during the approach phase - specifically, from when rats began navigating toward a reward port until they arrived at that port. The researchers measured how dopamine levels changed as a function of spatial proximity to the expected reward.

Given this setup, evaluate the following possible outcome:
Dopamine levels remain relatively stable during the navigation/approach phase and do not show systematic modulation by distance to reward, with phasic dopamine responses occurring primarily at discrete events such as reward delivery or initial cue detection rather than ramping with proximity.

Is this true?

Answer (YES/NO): NO